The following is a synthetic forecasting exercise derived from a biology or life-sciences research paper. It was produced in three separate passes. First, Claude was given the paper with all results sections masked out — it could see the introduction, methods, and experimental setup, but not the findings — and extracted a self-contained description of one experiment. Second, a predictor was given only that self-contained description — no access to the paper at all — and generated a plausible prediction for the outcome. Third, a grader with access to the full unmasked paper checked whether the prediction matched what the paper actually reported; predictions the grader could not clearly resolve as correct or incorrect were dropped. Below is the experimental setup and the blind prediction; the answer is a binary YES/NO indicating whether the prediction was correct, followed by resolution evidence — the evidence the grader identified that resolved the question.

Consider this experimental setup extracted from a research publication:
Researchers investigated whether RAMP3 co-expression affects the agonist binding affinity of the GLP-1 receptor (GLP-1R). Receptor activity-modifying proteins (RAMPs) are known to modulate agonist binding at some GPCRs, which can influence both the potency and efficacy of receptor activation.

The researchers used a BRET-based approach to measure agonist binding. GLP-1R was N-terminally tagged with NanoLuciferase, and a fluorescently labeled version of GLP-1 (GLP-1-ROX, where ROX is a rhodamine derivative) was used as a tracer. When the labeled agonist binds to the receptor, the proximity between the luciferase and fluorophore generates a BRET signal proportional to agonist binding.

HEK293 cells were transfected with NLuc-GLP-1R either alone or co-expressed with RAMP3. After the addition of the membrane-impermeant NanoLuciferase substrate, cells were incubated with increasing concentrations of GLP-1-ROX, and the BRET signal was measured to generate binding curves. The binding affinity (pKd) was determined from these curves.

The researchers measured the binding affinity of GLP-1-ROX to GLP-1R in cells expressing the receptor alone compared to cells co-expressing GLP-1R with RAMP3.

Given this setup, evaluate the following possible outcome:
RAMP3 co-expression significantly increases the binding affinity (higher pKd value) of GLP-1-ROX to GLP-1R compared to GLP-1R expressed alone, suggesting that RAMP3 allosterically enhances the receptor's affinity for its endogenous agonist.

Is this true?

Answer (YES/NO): NO